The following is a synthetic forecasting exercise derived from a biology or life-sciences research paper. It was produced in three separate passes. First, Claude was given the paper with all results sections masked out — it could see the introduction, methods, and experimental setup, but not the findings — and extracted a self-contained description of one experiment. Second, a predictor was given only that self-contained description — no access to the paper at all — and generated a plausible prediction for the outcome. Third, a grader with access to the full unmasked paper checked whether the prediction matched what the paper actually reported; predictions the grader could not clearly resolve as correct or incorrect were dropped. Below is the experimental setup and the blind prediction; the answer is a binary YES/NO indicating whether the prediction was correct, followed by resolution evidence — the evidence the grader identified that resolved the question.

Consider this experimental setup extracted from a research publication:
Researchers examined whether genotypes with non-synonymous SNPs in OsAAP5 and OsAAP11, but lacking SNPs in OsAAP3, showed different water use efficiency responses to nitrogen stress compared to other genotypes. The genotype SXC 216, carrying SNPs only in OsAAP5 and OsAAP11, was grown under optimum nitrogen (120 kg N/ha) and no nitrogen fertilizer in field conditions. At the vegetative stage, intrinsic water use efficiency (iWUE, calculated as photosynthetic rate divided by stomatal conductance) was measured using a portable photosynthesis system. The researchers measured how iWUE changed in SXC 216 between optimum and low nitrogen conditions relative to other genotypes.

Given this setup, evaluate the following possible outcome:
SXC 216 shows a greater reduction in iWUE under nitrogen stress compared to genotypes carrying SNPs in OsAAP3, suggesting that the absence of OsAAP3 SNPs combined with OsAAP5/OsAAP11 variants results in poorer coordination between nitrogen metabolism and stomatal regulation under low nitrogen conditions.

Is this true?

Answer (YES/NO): NO